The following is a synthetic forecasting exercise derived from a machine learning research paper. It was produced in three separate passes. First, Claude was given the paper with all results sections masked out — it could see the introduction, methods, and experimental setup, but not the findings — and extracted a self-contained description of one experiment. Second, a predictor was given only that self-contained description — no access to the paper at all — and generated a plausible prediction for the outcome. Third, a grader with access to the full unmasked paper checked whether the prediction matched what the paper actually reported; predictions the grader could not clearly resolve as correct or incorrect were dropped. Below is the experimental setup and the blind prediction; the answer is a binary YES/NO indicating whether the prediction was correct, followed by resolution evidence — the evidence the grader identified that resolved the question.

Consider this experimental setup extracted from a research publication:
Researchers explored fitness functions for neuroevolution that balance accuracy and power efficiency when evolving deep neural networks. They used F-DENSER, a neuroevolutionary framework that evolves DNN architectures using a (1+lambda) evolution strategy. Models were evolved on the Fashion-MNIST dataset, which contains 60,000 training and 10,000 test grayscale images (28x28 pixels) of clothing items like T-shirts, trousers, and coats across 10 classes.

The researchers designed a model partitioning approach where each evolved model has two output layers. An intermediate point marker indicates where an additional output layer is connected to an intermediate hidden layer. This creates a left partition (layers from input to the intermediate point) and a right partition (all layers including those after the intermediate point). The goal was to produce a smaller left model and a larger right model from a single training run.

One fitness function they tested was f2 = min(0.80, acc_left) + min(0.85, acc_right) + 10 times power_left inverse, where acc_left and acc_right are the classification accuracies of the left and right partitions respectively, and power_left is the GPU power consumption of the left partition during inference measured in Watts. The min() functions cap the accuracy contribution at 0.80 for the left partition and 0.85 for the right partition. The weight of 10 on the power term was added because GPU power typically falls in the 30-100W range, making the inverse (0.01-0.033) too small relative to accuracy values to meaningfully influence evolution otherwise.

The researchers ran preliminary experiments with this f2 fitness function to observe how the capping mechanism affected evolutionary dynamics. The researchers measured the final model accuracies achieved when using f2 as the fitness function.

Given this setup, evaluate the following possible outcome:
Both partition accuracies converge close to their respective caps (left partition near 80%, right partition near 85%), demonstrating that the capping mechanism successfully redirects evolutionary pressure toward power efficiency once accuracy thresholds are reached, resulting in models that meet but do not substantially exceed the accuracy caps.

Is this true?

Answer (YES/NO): YES